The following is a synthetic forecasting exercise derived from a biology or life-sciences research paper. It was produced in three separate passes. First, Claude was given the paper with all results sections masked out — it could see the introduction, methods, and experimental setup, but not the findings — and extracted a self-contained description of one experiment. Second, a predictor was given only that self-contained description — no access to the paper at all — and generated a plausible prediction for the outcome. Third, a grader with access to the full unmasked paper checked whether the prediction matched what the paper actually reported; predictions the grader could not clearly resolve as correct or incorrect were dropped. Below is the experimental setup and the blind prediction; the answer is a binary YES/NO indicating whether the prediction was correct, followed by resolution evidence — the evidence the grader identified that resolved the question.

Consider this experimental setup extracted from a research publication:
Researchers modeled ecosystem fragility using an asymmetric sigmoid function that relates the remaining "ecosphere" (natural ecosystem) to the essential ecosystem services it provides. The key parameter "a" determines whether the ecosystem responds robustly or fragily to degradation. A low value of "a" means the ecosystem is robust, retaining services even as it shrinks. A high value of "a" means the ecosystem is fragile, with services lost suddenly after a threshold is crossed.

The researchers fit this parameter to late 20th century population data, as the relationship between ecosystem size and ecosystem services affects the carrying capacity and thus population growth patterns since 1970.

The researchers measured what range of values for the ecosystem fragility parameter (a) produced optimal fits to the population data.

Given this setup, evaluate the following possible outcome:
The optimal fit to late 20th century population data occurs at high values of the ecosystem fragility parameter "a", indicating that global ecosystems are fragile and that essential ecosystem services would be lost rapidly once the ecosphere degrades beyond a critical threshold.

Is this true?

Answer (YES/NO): NO